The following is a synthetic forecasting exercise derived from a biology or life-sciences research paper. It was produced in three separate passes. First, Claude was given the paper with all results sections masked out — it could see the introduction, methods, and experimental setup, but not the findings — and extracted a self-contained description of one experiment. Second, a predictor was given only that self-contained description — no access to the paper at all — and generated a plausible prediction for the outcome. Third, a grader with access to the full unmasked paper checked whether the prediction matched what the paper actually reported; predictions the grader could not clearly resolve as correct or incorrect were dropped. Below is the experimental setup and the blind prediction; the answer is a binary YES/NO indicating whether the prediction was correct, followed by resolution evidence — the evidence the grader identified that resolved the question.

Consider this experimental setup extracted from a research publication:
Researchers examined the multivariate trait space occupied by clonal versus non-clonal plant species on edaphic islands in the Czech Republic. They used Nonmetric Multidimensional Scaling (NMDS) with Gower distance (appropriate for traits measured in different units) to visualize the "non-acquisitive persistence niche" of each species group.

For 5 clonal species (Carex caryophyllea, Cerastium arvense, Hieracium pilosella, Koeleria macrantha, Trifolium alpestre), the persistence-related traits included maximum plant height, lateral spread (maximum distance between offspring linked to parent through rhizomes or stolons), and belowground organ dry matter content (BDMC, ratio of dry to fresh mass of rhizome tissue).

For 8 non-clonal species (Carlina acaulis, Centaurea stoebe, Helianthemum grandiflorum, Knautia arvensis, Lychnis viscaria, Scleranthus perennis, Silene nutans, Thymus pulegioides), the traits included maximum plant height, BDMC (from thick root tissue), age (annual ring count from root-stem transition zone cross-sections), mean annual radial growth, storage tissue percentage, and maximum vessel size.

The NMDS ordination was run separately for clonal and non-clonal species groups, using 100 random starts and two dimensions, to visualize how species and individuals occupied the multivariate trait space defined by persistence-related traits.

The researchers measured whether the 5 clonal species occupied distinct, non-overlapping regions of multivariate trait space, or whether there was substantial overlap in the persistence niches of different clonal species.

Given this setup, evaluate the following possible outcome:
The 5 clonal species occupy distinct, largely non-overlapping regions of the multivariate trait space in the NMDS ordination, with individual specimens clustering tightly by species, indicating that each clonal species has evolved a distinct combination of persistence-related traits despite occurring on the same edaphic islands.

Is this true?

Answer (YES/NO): NO